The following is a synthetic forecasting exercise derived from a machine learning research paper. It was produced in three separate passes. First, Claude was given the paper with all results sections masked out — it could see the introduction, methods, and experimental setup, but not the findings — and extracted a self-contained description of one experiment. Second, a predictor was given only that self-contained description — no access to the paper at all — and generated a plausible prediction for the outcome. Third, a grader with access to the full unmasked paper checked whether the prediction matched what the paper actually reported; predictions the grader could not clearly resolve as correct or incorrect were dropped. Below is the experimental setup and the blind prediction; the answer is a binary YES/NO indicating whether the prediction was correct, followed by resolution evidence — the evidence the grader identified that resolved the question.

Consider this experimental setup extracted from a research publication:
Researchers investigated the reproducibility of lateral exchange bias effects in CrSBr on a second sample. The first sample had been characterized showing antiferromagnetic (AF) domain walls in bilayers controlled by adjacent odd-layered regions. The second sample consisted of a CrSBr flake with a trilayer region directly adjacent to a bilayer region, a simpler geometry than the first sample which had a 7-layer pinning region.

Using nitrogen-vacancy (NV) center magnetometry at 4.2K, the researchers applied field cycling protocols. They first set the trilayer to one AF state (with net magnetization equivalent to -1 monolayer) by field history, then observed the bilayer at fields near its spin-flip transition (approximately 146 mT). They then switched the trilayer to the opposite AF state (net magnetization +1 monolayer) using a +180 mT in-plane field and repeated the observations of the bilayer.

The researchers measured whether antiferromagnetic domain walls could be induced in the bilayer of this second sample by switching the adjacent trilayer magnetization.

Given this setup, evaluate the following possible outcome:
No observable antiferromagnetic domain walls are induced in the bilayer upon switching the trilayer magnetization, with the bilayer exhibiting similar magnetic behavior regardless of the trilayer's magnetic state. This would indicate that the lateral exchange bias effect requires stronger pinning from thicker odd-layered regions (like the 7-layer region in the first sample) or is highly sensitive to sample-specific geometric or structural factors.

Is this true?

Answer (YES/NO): NO